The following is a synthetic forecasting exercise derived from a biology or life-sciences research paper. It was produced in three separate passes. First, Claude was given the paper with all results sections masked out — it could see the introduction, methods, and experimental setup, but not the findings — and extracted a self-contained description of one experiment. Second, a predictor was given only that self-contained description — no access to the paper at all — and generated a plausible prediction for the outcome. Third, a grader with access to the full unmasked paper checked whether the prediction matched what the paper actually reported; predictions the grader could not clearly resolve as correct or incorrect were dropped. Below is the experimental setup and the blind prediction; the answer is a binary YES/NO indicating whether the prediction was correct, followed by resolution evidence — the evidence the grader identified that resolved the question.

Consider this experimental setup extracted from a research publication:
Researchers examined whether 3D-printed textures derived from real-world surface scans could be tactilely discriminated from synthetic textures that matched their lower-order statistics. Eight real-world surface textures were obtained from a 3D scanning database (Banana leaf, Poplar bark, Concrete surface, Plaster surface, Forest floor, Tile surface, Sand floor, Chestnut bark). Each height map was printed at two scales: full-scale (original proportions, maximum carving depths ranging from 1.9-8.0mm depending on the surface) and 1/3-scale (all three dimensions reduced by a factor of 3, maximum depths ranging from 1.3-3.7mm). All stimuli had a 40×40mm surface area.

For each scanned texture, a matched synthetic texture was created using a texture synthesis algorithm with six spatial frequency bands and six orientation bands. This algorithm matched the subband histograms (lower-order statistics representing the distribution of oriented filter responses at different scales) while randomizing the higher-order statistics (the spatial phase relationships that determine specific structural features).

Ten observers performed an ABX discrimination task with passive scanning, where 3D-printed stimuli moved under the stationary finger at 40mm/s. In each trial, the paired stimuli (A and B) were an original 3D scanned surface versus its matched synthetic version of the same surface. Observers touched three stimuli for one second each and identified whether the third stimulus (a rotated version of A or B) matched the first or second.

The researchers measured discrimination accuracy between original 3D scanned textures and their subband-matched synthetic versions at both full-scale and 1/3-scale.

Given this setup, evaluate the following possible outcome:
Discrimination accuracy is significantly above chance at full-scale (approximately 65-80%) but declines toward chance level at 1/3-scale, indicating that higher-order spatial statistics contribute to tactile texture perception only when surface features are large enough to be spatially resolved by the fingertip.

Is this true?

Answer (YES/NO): NO